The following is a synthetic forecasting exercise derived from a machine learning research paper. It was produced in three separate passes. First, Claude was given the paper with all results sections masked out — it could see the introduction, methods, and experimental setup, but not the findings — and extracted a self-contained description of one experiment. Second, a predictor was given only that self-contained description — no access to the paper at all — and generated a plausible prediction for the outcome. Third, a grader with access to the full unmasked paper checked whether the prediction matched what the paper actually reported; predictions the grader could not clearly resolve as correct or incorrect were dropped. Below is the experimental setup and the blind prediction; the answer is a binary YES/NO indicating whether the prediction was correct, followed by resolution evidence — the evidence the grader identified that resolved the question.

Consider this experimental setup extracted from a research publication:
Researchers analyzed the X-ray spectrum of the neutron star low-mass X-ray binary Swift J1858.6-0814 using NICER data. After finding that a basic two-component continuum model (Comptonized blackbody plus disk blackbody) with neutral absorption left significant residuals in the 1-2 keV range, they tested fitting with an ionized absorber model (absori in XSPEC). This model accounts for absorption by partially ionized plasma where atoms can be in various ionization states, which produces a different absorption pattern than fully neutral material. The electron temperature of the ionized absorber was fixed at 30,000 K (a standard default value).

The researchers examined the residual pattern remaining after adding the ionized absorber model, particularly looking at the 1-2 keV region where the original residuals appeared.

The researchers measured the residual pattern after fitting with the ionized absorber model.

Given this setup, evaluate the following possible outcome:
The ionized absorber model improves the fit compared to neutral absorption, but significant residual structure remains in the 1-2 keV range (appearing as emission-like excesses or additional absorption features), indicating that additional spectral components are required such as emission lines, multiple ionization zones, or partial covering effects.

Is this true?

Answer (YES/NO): YES